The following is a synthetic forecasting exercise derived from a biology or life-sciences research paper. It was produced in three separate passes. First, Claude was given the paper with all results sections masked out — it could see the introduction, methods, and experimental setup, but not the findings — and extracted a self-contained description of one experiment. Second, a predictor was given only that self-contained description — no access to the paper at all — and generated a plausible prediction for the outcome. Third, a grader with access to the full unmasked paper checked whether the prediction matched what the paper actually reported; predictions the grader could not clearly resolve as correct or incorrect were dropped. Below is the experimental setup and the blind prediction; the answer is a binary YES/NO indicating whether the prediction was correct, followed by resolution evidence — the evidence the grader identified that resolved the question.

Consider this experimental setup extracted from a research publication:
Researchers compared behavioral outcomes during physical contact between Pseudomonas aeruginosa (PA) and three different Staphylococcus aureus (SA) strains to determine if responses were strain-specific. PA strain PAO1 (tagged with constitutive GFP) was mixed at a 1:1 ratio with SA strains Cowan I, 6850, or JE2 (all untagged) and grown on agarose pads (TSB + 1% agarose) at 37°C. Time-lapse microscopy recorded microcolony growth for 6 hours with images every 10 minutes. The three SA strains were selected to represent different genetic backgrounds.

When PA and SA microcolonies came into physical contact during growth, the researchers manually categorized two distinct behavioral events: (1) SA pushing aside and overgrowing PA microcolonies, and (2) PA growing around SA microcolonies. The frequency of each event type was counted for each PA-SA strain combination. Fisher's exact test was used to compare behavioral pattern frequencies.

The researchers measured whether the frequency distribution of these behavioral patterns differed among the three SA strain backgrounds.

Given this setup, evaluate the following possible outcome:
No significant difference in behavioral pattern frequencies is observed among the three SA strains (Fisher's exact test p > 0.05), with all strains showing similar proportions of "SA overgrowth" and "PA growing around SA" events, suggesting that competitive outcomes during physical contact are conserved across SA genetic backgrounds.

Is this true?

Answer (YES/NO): NO